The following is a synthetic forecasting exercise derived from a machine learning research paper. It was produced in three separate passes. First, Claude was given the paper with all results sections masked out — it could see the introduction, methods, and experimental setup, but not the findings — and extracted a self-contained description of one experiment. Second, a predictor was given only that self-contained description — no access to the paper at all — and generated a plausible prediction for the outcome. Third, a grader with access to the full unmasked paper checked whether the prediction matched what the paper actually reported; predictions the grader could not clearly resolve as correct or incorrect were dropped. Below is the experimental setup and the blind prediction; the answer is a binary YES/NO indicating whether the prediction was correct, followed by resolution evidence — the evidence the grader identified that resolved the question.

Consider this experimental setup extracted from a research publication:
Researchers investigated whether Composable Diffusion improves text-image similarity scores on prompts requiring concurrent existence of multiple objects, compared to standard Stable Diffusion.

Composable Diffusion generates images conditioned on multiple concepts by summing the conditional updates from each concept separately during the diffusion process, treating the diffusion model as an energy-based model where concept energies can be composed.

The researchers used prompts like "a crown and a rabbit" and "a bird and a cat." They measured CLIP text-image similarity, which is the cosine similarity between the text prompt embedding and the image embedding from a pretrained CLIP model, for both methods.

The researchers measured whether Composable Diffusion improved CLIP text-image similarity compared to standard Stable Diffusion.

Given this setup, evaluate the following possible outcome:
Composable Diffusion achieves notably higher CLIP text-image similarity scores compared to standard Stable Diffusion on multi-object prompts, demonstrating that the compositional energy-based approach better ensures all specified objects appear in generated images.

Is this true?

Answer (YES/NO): NO